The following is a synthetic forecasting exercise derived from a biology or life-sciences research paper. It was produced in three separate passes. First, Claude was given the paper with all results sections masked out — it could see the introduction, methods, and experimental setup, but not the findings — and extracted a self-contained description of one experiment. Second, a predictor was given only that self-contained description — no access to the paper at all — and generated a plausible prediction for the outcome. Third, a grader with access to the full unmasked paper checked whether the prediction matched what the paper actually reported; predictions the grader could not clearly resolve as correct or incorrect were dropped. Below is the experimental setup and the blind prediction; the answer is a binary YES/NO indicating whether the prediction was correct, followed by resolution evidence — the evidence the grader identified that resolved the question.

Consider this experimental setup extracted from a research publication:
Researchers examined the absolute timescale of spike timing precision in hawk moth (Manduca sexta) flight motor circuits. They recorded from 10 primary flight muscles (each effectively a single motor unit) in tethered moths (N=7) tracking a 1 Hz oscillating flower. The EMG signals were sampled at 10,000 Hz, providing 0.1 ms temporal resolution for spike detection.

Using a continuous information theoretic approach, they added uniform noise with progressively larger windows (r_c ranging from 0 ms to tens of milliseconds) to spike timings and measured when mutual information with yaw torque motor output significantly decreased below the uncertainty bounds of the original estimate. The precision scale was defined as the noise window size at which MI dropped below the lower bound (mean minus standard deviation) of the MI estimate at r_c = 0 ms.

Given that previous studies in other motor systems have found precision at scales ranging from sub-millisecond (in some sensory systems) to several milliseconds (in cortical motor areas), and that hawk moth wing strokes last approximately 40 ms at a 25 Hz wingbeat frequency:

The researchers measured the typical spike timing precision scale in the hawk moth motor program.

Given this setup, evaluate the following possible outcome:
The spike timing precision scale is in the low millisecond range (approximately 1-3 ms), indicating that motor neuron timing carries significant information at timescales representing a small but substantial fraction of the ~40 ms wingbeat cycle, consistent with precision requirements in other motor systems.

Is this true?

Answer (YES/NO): NO